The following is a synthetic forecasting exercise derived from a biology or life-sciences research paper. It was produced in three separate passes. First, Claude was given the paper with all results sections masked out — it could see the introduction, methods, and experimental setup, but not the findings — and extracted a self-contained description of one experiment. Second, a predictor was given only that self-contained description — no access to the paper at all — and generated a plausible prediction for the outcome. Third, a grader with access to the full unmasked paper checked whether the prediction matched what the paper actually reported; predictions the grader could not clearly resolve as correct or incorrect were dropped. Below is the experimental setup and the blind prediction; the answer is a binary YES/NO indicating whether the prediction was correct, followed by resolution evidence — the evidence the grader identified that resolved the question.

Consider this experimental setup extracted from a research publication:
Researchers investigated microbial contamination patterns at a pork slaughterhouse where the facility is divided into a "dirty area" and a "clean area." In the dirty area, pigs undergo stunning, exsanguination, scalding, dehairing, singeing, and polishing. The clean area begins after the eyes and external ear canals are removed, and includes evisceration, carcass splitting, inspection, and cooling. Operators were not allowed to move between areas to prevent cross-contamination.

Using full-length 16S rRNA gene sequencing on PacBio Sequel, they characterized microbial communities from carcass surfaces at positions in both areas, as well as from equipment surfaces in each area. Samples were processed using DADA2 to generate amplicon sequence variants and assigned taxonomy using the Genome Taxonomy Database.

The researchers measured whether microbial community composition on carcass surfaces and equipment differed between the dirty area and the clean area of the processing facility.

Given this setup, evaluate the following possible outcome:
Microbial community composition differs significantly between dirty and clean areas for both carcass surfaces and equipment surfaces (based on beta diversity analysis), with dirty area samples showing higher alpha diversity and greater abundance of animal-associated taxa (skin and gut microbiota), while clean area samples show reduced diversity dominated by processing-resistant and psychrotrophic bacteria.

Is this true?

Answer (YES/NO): NO